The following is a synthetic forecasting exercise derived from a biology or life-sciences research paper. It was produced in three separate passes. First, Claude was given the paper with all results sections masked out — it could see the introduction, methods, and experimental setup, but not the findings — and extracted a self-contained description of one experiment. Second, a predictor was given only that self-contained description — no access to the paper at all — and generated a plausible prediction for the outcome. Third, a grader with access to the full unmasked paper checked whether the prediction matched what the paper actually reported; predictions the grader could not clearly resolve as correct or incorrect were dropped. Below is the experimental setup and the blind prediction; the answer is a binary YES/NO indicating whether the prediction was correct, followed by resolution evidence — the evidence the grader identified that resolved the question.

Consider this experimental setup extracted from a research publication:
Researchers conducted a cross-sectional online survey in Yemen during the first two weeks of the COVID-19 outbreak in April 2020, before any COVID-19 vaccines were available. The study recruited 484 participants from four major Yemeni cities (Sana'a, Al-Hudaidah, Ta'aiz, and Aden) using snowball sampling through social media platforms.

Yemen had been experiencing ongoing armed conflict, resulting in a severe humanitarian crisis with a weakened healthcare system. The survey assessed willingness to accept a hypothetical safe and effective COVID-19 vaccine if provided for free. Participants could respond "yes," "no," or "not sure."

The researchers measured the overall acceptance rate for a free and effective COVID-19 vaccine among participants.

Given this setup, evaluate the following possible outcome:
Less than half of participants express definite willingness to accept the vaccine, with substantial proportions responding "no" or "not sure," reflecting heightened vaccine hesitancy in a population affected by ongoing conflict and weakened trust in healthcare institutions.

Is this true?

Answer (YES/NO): NO